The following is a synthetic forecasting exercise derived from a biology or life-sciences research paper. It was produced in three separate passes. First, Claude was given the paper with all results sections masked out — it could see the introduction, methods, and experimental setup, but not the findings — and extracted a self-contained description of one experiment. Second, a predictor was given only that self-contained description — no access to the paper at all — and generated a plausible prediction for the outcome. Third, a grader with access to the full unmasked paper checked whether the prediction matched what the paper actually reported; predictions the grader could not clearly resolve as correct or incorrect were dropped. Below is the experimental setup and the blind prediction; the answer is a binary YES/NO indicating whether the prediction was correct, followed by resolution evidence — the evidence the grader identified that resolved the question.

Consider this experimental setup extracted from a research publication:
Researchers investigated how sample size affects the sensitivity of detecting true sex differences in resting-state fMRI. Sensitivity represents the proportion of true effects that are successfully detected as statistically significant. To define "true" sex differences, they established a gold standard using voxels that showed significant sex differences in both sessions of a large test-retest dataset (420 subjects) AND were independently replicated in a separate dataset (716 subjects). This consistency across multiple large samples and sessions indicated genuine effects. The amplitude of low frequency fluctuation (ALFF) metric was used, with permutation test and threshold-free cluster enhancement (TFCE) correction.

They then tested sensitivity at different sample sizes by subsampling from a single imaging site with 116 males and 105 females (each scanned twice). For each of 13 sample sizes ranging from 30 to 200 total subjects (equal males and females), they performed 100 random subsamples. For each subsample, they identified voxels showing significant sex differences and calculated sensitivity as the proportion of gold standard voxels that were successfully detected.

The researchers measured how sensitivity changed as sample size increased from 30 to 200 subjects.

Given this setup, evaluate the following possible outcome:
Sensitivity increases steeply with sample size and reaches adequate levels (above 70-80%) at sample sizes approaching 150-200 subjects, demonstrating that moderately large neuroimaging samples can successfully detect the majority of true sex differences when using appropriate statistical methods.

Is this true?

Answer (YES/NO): NO